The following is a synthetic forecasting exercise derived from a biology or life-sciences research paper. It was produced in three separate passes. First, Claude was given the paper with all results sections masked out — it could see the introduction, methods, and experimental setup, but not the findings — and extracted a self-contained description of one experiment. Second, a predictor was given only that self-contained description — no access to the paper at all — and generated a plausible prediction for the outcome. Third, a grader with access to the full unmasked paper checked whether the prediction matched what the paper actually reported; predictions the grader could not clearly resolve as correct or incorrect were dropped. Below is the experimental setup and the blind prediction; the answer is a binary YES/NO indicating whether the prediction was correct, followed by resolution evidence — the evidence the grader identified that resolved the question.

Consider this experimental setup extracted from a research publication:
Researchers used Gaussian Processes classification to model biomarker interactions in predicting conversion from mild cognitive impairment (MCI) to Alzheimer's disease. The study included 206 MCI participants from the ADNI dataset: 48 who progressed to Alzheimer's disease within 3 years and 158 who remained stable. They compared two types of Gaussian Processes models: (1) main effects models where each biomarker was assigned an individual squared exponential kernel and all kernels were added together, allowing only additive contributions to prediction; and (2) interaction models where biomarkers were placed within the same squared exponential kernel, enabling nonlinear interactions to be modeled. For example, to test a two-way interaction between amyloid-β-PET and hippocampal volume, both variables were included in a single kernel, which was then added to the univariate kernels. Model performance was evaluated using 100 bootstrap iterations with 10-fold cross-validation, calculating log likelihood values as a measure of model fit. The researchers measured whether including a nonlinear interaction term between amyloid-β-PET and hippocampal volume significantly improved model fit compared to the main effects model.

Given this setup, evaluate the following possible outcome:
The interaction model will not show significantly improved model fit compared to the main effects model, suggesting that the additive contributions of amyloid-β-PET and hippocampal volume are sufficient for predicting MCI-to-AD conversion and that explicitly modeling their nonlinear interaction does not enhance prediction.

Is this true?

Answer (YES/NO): NO